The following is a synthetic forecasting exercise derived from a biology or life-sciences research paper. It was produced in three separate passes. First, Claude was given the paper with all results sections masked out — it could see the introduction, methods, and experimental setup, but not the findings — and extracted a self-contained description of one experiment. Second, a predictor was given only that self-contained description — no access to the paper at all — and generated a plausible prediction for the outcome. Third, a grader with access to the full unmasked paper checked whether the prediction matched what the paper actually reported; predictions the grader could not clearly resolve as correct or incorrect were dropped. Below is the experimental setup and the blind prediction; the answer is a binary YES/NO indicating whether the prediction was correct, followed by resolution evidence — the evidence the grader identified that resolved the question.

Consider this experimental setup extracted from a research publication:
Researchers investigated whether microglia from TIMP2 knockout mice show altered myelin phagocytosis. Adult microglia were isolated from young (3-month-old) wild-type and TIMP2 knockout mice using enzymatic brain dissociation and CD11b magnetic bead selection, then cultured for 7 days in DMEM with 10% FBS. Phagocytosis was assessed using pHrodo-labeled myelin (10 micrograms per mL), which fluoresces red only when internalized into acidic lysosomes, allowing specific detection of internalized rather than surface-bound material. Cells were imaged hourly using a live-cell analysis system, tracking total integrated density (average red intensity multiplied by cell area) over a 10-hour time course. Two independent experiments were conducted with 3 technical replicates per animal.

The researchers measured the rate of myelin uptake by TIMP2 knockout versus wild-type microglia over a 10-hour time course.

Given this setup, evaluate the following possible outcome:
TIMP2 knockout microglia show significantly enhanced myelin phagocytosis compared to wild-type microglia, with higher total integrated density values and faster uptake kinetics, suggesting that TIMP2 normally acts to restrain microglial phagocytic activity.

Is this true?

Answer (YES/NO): NO